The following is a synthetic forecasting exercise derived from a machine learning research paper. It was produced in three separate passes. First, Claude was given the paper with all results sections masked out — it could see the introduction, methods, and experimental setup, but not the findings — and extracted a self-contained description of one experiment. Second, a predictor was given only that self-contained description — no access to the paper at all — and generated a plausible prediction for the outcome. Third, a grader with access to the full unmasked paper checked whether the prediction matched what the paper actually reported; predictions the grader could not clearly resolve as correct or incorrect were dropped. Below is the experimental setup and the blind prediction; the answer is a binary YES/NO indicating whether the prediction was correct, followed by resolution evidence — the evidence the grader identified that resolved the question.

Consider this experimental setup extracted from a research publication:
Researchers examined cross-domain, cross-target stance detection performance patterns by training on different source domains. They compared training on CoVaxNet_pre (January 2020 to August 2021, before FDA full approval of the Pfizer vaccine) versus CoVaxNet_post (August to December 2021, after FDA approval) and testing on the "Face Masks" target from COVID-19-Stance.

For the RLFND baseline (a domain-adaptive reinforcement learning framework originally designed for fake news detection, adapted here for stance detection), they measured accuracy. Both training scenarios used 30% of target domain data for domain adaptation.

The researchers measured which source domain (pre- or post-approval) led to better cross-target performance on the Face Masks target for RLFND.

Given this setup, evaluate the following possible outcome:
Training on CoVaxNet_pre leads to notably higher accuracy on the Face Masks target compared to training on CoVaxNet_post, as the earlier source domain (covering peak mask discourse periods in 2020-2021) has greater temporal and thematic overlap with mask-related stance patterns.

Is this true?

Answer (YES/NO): NO